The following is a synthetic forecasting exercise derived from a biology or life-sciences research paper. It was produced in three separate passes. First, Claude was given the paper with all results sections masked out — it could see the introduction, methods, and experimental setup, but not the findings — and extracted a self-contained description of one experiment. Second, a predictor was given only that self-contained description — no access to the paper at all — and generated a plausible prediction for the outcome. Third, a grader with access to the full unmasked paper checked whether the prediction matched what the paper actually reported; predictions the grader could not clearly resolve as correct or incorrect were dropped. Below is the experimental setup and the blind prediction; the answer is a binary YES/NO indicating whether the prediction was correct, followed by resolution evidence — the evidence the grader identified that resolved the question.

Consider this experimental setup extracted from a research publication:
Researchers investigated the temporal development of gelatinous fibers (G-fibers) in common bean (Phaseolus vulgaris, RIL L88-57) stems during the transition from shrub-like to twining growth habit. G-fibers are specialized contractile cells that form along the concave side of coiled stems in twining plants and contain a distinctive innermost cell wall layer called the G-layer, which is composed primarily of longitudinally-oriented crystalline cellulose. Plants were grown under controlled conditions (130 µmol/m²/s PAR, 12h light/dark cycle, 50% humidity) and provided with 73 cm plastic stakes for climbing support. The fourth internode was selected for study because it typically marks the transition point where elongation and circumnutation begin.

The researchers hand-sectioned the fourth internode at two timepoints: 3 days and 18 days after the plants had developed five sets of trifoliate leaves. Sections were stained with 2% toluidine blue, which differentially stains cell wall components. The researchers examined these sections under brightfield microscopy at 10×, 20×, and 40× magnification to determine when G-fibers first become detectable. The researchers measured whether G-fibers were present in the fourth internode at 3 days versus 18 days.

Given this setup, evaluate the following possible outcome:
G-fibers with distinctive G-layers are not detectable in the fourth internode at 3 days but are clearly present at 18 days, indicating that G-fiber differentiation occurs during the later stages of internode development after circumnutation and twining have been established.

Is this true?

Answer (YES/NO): YES